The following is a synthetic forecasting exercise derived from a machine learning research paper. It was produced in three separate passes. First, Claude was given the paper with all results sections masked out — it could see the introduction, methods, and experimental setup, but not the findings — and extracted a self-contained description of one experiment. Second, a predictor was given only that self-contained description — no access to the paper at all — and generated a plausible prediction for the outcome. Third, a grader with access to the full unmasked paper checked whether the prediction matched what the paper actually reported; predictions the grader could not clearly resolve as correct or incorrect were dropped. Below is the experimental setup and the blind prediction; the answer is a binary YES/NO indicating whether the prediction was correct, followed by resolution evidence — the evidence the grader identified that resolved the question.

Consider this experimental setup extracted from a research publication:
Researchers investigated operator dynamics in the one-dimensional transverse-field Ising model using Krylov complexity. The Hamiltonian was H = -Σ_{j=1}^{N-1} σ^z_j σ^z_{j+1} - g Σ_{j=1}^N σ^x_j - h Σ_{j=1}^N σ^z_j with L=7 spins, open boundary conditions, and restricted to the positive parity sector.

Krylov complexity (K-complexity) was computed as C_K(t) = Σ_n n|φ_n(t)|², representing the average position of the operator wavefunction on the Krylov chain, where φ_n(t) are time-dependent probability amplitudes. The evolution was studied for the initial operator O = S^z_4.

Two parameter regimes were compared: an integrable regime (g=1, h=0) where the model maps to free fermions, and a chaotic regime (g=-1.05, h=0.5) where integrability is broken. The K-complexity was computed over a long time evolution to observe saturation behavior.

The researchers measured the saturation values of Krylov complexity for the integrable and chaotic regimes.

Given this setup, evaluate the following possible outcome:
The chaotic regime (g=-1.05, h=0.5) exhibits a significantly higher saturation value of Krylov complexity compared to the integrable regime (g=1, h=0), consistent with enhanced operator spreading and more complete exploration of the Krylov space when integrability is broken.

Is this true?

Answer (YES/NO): YES